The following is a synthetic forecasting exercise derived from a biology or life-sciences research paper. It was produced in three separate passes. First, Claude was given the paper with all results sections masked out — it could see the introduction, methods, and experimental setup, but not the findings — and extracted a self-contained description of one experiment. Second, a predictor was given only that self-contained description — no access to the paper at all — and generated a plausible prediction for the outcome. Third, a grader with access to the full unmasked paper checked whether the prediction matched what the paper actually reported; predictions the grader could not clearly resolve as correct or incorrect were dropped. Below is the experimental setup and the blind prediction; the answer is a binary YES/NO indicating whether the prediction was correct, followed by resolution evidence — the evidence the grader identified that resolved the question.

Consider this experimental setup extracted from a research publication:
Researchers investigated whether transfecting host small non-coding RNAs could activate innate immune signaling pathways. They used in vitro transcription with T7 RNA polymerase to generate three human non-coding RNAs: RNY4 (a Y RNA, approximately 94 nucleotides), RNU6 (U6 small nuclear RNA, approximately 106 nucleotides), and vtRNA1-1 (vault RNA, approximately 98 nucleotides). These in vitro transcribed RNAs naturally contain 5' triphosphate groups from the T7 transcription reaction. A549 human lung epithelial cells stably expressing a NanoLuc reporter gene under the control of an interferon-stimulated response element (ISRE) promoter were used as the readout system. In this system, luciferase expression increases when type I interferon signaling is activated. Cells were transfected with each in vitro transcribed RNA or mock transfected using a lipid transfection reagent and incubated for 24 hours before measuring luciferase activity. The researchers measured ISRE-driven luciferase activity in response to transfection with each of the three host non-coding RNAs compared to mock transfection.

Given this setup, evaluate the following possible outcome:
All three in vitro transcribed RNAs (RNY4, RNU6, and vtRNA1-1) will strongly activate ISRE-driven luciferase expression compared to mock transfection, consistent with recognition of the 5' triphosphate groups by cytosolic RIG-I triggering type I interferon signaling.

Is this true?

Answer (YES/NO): YES